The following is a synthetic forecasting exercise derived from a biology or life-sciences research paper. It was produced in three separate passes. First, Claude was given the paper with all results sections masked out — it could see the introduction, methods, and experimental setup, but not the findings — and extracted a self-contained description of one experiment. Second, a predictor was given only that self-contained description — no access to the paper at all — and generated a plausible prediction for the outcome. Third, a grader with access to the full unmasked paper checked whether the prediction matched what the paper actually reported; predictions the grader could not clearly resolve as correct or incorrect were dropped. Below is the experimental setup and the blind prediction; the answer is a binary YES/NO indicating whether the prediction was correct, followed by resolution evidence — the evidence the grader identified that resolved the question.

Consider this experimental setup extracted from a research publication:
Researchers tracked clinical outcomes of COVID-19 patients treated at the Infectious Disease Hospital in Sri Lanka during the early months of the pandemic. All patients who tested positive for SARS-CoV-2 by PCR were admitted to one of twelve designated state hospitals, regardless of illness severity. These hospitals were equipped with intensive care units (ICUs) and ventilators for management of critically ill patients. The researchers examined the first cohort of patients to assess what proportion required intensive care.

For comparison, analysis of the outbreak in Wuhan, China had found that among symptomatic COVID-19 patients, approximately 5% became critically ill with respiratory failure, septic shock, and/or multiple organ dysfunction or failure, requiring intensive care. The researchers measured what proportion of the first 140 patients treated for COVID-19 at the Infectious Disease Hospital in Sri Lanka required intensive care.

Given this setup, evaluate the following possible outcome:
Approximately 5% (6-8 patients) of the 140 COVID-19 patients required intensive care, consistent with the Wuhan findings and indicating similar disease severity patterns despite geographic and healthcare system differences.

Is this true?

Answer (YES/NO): NO